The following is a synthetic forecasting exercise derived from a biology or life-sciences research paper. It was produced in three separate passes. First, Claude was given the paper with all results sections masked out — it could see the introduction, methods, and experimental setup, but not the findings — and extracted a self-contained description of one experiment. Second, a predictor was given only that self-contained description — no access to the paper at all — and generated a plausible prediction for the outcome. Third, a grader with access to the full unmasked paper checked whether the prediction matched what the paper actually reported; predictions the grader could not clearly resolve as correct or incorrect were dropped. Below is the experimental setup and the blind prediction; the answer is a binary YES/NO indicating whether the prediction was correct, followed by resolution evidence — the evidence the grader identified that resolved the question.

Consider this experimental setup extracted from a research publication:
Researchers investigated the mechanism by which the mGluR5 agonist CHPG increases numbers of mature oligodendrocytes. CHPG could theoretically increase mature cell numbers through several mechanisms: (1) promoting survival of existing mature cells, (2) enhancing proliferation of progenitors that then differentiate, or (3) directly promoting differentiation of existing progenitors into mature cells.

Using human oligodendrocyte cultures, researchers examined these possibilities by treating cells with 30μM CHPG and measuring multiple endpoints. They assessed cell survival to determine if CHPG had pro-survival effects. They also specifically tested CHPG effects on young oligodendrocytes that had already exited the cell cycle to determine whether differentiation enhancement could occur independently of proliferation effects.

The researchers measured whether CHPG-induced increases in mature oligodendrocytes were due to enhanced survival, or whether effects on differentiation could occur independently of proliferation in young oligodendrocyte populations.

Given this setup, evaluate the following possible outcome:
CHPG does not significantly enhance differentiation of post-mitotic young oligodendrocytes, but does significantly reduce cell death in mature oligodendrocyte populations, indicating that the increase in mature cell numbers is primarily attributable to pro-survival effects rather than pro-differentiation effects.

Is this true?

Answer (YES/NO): NO